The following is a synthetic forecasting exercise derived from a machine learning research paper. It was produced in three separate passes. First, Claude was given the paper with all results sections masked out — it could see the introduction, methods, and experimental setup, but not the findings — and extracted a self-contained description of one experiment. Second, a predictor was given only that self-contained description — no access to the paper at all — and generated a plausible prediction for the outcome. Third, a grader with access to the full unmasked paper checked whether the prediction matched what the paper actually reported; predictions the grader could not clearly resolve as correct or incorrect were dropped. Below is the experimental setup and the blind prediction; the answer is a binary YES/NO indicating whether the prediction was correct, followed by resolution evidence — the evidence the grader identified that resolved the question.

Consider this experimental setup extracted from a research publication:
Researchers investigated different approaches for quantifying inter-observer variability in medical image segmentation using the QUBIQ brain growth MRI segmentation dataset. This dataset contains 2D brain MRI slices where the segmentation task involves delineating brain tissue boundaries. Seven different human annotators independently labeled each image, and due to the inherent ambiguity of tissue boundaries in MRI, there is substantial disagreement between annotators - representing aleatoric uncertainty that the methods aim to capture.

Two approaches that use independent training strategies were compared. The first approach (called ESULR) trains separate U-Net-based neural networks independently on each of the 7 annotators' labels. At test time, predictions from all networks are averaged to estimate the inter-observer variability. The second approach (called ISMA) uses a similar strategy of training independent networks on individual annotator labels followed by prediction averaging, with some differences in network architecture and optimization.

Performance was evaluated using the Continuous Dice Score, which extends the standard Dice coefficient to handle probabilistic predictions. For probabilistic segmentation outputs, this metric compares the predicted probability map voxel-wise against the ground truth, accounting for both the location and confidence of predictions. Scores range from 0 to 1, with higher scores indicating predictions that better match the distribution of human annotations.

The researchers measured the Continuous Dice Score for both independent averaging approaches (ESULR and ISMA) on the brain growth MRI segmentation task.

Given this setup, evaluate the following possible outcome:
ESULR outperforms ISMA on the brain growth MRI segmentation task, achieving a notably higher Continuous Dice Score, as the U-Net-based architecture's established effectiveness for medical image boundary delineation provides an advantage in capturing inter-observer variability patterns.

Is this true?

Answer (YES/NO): YES